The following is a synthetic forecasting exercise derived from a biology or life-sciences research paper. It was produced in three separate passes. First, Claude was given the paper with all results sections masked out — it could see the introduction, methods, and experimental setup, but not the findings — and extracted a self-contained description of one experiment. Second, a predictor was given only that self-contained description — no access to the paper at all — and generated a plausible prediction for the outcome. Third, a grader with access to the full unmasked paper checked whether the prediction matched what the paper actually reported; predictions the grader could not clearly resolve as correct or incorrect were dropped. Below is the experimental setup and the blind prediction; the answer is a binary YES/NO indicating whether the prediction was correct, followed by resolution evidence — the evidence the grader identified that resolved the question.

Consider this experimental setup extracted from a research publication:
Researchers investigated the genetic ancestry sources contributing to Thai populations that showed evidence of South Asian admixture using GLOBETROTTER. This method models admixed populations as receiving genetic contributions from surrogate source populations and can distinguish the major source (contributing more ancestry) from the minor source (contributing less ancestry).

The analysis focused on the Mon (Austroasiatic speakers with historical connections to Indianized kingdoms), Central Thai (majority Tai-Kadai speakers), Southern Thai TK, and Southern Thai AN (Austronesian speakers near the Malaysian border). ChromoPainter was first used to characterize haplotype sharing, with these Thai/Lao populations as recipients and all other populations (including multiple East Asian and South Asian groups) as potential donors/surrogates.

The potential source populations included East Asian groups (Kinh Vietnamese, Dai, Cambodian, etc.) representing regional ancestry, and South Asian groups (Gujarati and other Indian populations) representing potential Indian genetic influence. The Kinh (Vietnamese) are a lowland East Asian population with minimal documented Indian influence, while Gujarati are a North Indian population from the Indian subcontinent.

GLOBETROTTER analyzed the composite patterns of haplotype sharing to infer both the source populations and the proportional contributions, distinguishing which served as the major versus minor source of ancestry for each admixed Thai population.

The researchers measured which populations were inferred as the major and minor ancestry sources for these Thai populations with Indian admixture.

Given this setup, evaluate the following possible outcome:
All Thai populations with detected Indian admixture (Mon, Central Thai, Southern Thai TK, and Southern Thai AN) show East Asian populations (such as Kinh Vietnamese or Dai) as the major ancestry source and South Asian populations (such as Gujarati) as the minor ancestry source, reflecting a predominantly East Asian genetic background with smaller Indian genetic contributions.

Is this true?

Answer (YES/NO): YES